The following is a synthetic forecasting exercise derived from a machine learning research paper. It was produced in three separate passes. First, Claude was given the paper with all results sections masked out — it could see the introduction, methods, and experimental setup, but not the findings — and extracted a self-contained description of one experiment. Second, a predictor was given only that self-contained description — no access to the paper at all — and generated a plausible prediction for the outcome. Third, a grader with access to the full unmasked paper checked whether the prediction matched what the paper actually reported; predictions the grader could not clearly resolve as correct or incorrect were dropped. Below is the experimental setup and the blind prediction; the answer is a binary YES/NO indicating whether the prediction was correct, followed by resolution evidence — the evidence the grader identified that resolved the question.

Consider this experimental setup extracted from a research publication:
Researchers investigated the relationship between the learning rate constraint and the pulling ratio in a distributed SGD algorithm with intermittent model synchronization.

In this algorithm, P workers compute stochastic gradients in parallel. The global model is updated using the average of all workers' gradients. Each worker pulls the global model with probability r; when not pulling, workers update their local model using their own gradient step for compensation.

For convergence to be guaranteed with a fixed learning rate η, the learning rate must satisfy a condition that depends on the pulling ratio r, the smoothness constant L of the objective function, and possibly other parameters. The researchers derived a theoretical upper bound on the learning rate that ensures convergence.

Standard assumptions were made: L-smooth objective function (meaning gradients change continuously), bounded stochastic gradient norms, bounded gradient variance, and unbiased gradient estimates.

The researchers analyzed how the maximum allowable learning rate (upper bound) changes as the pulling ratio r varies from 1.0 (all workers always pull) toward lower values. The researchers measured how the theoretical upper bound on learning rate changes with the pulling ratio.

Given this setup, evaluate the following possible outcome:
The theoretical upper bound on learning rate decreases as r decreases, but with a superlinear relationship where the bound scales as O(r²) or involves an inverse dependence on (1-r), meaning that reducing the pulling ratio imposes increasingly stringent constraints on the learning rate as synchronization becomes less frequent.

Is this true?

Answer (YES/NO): YES